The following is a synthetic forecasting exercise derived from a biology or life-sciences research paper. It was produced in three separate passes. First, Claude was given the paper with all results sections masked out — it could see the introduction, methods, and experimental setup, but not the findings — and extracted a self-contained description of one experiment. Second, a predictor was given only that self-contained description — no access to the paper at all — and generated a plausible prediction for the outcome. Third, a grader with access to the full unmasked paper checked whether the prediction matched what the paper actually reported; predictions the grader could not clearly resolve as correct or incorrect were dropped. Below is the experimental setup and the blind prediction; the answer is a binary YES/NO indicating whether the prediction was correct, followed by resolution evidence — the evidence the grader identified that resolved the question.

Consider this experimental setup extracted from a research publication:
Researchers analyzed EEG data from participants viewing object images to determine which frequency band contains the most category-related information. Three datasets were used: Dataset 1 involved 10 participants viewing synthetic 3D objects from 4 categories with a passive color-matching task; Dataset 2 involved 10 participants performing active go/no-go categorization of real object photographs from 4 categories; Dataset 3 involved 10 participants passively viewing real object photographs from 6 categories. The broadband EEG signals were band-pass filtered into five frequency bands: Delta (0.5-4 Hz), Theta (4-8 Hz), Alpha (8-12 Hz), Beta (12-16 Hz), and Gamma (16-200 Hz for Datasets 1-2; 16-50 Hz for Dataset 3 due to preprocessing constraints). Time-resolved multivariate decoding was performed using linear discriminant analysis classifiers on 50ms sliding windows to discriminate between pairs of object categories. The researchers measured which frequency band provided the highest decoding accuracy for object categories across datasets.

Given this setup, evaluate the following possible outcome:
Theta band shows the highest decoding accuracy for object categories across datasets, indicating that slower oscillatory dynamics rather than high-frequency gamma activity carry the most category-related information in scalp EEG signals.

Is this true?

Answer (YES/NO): YES